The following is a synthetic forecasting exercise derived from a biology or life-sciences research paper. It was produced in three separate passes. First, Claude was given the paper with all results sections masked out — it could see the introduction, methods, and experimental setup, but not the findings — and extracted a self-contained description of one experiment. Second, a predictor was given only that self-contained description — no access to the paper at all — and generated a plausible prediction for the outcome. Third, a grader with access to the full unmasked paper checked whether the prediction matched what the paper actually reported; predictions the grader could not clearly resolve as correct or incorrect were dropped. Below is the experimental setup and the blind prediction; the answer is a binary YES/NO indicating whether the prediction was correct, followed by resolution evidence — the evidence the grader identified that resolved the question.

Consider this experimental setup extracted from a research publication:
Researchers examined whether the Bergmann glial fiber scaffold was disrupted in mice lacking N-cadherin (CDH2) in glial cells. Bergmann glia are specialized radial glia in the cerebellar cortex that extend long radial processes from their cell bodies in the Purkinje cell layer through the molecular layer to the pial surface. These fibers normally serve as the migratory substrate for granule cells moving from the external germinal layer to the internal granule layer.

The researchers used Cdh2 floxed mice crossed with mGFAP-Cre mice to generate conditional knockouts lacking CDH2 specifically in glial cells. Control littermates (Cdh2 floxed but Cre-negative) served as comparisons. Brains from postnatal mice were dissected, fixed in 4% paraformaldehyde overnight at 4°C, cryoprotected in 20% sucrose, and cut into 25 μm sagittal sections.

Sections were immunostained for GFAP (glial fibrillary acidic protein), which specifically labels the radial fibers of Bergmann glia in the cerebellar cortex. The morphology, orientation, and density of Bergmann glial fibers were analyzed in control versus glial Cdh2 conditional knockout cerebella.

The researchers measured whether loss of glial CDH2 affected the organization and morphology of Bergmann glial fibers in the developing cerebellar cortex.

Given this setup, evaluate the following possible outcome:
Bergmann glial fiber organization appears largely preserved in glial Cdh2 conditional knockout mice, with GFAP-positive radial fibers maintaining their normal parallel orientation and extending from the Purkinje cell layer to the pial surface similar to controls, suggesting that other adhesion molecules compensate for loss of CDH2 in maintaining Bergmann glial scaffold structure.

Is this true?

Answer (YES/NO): NO